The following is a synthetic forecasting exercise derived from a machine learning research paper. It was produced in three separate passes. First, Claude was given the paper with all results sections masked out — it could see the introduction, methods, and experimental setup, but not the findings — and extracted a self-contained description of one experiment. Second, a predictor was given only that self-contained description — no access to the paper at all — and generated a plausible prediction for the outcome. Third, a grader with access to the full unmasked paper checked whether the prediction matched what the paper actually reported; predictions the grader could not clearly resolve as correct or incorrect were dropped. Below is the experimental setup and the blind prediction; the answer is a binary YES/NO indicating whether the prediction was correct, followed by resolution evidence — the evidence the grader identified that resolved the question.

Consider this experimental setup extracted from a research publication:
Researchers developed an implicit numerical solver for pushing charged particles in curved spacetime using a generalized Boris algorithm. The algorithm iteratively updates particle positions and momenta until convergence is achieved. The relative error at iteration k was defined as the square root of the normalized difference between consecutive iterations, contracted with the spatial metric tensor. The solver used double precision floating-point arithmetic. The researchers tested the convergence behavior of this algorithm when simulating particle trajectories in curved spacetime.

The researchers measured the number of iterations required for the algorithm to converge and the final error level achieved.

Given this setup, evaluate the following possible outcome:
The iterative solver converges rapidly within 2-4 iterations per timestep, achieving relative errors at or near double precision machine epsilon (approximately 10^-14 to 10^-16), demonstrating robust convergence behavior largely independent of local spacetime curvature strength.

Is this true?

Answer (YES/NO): NO